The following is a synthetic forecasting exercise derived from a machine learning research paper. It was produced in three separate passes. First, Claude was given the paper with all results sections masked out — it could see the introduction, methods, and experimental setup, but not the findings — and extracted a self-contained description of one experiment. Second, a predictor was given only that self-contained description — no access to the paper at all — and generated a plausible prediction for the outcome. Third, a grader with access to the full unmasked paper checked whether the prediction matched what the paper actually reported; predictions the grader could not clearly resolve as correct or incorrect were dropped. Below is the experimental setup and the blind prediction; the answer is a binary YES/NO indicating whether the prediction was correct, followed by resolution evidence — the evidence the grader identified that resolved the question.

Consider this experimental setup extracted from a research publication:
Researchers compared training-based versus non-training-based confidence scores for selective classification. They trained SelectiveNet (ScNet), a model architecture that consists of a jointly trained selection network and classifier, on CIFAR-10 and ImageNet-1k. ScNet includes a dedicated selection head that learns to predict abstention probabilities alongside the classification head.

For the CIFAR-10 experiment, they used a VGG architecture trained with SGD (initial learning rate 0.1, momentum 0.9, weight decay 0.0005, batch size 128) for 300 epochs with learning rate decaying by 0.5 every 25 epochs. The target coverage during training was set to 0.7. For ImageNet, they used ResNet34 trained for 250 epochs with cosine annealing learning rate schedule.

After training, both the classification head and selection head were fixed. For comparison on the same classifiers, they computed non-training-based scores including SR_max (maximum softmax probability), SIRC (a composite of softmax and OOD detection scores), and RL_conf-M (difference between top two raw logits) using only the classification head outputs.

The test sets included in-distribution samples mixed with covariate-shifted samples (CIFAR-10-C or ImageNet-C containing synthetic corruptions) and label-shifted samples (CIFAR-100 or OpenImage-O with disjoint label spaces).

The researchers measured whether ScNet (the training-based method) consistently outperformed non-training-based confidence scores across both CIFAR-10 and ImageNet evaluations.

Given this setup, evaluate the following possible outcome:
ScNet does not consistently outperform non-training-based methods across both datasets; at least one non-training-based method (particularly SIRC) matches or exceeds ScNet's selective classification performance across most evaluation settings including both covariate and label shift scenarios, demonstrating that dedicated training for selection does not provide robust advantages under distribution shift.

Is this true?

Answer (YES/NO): NO